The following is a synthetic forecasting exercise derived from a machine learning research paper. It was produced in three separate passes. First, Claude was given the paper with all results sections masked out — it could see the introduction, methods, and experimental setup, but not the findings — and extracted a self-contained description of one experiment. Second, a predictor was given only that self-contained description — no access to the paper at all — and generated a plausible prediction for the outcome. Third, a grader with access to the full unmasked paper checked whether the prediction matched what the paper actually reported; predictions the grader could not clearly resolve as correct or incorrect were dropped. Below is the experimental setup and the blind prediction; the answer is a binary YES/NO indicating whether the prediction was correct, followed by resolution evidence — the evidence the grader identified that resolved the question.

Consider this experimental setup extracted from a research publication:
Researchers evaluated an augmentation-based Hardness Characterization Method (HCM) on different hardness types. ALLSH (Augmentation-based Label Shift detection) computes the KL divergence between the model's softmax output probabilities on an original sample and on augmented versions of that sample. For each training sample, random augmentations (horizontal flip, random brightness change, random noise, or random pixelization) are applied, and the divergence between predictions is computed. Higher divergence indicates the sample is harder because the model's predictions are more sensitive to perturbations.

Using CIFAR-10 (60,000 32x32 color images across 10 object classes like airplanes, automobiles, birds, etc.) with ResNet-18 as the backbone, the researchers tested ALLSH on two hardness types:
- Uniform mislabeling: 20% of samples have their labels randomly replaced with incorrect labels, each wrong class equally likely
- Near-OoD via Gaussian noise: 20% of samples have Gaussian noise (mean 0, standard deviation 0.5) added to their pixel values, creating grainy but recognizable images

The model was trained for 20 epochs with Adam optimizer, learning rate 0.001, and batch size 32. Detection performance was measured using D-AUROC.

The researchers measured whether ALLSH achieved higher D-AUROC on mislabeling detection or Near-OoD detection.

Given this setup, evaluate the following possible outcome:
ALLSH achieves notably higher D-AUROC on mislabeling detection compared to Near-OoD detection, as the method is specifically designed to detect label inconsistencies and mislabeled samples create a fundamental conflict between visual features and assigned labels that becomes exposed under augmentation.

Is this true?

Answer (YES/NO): NO